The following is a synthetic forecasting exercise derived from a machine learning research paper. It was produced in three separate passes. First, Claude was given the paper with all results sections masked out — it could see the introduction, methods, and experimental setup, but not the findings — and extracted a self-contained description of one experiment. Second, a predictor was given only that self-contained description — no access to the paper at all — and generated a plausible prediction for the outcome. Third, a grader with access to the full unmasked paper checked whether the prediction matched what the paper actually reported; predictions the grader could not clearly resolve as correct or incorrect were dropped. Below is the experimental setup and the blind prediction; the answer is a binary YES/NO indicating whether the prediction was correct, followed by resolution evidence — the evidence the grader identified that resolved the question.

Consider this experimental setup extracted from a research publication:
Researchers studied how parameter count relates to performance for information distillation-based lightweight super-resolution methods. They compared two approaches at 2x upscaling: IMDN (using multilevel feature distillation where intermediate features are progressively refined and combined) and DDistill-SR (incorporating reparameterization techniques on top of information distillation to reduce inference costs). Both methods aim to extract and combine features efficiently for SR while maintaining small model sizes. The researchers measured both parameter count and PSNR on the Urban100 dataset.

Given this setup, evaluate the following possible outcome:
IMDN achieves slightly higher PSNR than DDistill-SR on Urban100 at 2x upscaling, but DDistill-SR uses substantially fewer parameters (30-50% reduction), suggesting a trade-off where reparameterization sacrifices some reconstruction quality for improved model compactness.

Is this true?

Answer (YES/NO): NO